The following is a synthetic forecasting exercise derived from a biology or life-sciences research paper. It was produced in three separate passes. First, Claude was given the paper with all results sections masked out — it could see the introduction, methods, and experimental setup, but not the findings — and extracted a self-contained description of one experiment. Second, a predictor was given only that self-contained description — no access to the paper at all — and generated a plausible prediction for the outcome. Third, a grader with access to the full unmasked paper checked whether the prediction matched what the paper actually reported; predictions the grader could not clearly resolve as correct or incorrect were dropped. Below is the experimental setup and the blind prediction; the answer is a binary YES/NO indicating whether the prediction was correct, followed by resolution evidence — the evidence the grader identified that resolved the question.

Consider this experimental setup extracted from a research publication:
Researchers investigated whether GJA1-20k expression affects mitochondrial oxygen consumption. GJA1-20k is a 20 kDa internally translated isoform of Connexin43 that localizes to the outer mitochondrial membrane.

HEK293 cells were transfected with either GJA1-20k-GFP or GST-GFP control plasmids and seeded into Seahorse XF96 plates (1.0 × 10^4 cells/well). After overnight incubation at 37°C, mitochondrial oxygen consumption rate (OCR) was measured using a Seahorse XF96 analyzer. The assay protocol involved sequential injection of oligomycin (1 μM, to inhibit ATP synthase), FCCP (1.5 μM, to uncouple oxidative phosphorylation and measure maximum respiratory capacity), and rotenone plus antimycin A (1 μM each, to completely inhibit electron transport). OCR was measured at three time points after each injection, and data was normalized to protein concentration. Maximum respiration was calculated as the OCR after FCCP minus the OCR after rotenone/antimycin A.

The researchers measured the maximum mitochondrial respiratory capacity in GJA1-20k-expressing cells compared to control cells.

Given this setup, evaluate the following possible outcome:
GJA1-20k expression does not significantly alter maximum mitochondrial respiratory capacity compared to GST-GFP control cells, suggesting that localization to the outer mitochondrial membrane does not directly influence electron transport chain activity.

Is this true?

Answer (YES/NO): NO